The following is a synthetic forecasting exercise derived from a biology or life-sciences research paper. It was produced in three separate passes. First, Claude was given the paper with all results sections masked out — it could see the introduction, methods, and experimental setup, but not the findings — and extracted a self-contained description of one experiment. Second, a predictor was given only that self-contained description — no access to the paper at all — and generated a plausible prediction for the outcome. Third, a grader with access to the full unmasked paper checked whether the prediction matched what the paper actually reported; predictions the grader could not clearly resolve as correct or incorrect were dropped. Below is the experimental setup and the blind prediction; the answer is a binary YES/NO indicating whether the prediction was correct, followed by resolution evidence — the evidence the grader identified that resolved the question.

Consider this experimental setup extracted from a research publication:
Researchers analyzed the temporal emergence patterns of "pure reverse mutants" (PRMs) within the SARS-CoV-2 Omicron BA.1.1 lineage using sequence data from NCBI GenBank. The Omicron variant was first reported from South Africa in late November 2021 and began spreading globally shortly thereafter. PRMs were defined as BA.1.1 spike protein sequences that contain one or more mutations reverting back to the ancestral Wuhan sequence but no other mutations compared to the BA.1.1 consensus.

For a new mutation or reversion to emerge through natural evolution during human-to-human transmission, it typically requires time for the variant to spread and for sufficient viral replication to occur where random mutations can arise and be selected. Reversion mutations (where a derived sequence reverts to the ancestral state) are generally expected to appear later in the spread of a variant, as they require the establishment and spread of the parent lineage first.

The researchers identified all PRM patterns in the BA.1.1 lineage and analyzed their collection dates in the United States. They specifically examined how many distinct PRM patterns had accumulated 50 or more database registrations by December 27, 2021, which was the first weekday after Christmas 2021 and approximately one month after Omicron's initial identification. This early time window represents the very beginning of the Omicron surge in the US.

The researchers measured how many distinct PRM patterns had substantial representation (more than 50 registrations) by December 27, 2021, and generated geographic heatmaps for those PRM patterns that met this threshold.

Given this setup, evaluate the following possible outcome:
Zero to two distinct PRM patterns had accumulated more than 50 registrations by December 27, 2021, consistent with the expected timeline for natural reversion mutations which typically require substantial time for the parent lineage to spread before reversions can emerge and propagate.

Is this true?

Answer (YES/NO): NO